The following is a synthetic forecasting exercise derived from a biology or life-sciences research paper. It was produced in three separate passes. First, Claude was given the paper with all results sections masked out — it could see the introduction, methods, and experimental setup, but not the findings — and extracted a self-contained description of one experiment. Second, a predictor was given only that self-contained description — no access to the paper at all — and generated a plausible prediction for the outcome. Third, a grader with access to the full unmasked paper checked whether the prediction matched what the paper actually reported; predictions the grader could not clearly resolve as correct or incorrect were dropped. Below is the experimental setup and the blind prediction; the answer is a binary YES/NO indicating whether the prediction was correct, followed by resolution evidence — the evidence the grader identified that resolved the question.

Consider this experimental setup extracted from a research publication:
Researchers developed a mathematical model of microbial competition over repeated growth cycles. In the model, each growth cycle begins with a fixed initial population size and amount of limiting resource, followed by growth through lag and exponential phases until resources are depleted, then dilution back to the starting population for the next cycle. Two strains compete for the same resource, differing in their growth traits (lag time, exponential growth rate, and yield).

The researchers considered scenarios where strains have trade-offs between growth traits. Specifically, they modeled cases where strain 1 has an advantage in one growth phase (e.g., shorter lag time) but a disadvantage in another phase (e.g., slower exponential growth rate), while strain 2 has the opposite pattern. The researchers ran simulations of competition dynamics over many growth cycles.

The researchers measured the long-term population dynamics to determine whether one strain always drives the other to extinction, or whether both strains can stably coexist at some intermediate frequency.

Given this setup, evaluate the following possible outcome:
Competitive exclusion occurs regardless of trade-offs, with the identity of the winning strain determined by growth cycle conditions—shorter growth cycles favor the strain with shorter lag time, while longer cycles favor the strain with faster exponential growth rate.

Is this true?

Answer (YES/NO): NO